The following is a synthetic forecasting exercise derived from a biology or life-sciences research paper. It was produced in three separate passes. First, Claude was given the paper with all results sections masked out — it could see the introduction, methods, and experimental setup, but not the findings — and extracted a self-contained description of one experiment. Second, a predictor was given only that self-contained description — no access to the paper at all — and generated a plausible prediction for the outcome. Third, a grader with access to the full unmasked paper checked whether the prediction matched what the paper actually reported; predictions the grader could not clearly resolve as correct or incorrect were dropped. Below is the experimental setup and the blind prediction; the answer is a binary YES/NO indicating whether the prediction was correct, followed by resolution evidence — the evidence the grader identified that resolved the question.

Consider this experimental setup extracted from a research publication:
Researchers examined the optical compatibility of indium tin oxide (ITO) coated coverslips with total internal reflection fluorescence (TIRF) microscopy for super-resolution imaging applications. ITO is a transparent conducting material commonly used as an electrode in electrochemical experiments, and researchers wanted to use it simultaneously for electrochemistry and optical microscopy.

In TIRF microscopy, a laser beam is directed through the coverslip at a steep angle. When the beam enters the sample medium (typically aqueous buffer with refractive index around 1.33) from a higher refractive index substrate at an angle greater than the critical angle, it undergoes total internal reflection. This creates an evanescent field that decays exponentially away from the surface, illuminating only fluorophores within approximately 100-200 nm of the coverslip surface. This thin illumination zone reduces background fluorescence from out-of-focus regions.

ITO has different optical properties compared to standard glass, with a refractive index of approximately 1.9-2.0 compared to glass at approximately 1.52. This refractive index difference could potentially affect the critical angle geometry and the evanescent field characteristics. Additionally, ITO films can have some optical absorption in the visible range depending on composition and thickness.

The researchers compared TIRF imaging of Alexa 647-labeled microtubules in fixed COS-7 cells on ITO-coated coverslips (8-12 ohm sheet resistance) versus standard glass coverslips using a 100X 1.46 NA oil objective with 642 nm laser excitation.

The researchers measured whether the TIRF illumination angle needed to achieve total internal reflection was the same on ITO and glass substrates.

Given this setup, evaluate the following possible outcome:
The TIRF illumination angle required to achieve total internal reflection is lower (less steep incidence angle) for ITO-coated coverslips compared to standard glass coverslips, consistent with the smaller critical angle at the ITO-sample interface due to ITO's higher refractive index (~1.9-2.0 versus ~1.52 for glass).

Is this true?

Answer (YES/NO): NO